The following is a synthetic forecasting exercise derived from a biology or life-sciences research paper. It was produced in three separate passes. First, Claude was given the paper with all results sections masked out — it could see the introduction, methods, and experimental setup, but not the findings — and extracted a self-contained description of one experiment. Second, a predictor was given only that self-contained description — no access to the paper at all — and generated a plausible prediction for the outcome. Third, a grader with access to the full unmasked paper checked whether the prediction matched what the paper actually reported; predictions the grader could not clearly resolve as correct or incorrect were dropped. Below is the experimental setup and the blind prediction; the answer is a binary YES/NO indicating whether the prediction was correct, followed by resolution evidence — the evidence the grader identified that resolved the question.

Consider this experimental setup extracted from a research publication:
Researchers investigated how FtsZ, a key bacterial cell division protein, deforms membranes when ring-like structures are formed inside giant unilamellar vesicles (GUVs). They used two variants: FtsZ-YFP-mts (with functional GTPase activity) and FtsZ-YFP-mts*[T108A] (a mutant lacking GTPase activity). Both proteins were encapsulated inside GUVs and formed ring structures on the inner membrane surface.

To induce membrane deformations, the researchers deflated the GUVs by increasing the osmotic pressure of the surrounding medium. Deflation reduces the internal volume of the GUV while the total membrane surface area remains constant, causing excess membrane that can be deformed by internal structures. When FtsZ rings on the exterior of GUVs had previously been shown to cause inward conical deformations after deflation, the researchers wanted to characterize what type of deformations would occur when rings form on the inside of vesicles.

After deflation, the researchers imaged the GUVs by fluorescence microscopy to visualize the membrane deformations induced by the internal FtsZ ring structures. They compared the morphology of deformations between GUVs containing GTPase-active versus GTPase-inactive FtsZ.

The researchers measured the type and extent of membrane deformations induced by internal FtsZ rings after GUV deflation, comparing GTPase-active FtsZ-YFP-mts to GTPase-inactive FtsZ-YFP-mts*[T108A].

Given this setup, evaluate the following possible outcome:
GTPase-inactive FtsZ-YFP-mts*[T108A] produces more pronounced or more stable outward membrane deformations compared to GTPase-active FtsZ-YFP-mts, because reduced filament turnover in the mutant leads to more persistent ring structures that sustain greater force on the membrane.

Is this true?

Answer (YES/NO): NO